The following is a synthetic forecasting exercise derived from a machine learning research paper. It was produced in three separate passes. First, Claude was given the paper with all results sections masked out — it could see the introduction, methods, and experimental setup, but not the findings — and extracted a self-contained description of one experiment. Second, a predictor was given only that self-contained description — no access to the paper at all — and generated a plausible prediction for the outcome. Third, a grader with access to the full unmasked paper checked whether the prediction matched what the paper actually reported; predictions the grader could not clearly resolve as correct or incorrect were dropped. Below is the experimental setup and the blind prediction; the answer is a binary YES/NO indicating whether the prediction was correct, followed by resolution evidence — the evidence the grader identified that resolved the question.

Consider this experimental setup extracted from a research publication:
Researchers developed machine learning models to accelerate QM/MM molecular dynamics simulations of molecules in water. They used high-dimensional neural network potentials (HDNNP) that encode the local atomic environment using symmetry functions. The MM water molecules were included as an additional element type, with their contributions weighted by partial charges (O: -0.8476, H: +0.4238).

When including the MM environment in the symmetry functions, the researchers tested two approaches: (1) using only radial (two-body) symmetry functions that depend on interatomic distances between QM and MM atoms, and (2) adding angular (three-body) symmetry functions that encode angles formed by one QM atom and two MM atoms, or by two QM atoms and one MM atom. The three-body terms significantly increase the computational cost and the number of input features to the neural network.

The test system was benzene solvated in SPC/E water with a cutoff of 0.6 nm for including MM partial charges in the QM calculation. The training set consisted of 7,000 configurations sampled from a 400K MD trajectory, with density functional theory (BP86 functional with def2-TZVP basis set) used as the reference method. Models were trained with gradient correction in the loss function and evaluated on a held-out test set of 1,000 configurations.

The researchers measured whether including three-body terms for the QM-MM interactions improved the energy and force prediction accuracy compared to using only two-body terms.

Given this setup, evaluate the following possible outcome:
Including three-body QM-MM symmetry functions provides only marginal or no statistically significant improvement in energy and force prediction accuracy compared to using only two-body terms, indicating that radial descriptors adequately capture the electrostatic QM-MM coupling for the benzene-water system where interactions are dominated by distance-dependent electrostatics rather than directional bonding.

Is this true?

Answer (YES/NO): YES